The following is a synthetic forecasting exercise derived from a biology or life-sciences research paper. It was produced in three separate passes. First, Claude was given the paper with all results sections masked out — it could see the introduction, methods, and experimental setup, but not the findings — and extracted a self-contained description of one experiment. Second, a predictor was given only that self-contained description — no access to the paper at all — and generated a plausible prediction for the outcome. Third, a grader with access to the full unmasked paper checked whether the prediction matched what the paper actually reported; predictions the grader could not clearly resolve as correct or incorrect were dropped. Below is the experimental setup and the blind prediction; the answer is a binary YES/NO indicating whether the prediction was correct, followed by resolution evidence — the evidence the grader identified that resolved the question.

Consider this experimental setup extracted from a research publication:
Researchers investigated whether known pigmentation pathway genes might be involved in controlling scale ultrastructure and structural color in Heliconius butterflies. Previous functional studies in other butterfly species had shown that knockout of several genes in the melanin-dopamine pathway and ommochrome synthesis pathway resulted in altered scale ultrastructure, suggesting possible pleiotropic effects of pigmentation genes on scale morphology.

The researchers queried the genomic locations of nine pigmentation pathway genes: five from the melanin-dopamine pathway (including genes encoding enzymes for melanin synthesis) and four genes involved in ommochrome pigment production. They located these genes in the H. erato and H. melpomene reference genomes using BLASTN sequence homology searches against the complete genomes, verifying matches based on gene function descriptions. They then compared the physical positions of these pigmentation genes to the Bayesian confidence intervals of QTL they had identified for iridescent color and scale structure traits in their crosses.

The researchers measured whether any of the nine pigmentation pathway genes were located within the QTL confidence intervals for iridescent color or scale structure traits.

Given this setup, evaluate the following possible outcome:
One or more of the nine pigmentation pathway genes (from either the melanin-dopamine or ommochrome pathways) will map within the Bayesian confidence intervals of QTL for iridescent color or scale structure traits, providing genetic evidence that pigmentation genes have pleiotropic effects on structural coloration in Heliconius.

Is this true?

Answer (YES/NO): NO